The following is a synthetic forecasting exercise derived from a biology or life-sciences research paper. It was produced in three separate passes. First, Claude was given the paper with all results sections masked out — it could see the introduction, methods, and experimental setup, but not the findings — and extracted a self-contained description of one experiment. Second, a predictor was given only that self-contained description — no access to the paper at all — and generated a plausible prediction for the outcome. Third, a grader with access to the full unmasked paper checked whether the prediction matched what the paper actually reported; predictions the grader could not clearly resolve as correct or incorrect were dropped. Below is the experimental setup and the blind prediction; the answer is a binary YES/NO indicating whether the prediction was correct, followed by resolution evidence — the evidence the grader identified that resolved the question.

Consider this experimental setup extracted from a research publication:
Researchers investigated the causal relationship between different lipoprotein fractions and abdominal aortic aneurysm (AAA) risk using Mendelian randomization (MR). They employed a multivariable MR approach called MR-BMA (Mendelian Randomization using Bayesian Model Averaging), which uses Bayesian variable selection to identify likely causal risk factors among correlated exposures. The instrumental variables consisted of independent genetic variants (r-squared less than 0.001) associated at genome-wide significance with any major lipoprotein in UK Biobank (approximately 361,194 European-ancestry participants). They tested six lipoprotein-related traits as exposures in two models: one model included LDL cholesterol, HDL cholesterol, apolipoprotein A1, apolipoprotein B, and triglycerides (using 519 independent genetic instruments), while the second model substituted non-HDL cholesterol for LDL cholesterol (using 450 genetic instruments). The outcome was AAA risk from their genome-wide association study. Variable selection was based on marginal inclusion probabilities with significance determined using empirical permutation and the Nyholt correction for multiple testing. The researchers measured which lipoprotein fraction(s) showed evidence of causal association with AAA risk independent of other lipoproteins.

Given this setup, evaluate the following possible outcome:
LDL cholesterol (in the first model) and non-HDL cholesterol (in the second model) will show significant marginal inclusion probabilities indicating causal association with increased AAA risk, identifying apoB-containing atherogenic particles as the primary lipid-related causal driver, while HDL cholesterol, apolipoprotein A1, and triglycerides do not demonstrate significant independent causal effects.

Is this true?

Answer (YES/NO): NO